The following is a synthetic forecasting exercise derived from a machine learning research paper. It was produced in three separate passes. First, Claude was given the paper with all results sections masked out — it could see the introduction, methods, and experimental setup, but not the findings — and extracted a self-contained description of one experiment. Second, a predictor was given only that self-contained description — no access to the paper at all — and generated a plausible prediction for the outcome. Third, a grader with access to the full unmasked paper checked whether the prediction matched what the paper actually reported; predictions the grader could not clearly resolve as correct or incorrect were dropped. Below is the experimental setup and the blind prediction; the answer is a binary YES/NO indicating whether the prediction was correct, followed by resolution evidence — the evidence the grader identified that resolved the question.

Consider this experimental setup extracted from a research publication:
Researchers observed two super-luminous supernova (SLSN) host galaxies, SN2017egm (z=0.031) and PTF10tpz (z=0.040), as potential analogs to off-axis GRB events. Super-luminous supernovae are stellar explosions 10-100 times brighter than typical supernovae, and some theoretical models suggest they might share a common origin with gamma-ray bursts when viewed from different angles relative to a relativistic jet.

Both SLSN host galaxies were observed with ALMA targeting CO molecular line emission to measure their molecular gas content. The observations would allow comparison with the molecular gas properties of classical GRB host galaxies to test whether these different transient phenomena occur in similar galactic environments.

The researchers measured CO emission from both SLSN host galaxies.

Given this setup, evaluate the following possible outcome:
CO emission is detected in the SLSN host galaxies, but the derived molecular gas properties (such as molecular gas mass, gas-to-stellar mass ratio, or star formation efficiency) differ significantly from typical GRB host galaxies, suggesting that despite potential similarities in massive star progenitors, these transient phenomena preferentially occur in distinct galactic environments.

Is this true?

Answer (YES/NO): NO